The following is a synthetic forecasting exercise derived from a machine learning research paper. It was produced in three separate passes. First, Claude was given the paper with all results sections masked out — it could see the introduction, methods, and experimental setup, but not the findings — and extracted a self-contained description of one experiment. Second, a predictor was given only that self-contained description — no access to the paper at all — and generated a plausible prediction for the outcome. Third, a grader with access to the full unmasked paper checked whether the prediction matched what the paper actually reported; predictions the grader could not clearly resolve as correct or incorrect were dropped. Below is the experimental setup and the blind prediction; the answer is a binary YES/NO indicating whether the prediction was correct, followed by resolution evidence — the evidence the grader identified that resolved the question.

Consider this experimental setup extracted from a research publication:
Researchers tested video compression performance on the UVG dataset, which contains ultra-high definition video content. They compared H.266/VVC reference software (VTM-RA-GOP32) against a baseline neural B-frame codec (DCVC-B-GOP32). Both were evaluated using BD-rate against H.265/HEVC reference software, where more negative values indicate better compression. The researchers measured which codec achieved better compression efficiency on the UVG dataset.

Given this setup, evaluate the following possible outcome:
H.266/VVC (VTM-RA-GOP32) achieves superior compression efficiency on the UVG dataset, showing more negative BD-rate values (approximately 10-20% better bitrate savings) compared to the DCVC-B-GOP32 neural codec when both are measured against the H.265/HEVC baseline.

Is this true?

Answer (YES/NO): YES